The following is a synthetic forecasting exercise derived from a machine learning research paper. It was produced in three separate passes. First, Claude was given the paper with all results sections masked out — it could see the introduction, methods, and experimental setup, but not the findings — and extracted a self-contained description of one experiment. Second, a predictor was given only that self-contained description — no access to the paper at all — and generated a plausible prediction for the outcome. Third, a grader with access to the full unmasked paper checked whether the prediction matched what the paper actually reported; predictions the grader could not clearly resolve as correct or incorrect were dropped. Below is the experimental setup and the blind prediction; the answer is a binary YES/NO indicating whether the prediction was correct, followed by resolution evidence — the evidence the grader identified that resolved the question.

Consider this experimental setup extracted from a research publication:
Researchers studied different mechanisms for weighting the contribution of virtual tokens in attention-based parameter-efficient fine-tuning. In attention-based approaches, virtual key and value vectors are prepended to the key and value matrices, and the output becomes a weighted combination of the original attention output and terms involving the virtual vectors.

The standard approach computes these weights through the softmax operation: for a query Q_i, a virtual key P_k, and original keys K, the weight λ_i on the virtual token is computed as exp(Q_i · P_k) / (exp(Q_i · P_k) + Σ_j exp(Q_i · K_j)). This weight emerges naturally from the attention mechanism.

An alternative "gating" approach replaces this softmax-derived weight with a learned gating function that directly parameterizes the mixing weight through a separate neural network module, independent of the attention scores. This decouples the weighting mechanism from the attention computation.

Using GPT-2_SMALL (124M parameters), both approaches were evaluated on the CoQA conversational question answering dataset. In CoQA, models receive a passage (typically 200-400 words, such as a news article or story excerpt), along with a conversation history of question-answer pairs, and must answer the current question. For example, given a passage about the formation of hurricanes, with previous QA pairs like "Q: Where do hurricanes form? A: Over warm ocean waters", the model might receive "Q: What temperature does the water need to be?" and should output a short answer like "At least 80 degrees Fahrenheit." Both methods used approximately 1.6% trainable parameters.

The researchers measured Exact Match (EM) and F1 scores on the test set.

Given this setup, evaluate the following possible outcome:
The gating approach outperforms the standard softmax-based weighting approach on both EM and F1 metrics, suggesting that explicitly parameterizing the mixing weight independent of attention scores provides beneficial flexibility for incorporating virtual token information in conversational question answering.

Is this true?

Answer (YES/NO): NO